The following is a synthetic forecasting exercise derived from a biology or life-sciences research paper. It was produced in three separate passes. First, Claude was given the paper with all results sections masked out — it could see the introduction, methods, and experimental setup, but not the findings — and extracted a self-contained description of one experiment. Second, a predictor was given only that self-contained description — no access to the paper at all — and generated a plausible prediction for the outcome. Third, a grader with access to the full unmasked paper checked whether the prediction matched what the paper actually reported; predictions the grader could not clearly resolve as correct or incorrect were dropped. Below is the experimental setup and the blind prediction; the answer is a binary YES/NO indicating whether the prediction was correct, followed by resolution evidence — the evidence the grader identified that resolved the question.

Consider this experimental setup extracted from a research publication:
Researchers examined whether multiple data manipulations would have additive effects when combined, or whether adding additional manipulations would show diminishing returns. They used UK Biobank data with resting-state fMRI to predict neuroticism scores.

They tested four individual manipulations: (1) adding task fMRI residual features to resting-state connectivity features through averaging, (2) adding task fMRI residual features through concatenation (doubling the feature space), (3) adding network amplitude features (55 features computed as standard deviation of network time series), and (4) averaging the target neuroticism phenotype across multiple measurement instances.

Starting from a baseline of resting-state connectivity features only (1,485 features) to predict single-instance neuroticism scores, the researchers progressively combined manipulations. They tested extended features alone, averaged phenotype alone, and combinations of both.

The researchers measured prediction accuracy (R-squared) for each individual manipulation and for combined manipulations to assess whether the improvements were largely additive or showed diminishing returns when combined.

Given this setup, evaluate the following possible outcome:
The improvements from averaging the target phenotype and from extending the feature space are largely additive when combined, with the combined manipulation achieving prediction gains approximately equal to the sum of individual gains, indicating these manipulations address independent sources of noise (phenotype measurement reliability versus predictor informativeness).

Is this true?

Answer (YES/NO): NO